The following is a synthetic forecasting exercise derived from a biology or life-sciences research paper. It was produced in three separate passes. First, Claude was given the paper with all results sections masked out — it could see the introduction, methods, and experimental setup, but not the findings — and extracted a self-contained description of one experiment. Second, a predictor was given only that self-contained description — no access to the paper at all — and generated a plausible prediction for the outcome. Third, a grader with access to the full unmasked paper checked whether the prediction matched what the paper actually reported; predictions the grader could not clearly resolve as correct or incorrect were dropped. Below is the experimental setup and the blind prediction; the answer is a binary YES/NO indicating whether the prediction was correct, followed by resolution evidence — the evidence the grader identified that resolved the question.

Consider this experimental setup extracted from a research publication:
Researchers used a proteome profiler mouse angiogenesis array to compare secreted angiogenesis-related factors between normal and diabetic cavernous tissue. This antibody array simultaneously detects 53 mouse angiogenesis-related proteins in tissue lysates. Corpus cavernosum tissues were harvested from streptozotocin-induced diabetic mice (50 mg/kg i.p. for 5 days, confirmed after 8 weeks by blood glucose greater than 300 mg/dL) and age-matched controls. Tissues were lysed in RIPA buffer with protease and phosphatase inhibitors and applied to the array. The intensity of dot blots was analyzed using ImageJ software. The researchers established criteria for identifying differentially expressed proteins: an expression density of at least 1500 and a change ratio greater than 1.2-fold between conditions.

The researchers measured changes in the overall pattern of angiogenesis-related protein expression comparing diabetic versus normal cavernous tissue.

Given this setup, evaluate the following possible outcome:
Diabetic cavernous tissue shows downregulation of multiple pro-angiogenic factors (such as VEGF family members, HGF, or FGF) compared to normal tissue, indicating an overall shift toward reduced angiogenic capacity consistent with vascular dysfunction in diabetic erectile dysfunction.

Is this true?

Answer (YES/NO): NO